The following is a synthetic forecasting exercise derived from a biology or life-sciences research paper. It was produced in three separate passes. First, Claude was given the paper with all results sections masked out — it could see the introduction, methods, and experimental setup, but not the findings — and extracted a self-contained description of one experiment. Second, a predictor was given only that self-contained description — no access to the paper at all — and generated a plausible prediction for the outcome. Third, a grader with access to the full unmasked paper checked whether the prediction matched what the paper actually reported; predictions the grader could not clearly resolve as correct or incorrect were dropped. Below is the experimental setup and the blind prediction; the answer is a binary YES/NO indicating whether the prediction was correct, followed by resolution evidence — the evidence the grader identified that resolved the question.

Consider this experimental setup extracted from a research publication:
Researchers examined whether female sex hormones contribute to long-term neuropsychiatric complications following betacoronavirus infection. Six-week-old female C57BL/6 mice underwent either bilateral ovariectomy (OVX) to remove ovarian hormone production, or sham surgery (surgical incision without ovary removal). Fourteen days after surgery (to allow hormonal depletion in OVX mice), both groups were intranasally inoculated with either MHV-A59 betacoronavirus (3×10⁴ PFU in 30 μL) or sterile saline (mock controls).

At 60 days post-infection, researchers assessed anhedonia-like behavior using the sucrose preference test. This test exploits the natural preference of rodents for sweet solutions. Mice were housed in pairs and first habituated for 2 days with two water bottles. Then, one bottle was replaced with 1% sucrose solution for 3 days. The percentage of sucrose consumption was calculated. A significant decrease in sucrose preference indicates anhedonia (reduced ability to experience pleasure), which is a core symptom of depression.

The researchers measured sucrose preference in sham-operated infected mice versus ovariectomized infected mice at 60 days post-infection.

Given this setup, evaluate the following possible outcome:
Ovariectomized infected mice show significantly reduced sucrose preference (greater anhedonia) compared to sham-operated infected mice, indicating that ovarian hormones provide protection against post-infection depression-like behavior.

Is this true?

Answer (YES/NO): NO